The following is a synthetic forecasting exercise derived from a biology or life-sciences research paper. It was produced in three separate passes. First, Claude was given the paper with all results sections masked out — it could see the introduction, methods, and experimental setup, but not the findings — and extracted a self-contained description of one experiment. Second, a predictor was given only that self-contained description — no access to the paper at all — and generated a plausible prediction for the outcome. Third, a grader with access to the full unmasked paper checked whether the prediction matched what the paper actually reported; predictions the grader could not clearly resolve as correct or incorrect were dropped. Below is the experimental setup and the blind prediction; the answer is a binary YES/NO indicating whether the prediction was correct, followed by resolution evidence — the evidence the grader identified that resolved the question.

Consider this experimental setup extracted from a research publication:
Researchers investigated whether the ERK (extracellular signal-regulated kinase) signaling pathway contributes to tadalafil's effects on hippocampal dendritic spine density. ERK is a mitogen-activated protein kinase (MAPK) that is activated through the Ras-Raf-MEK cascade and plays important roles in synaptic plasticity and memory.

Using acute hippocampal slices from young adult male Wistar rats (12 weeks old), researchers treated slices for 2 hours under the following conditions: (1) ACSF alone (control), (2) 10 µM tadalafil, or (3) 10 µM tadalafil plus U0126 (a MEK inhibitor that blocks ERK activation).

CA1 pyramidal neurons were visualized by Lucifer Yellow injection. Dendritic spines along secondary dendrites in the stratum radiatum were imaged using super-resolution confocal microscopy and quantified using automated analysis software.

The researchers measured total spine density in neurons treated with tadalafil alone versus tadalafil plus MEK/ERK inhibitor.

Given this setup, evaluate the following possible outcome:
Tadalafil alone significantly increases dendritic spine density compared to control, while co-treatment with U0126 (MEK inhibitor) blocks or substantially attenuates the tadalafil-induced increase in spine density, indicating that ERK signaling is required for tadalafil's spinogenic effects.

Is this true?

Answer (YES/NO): NO